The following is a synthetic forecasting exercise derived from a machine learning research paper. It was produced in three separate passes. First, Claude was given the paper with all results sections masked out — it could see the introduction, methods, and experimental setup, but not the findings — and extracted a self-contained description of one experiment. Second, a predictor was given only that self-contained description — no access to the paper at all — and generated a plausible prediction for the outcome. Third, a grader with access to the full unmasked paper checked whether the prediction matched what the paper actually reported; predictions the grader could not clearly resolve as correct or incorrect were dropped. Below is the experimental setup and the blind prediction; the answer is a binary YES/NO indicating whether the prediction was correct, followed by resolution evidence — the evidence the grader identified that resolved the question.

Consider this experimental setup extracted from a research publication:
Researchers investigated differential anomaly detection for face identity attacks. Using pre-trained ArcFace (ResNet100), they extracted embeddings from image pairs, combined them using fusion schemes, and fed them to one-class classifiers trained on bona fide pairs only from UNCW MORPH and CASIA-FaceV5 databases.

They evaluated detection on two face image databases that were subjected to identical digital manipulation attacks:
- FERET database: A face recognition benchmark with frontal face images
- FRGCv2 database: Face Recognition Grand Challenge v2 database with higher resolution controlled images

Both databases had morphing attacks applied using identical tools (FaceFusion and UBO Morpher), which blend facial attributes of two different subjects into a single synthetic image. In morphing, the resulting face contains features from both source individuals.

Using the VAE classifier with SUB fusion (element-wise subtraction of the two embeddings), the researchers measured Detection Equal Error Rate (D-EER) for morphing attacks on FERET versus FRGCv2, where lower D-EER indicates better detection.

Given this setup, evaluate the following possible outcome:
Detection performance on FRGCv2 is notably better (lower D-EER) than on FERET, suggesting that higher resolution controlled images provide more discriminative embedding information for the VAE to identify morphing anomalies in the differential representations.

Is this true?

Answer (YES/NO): NO